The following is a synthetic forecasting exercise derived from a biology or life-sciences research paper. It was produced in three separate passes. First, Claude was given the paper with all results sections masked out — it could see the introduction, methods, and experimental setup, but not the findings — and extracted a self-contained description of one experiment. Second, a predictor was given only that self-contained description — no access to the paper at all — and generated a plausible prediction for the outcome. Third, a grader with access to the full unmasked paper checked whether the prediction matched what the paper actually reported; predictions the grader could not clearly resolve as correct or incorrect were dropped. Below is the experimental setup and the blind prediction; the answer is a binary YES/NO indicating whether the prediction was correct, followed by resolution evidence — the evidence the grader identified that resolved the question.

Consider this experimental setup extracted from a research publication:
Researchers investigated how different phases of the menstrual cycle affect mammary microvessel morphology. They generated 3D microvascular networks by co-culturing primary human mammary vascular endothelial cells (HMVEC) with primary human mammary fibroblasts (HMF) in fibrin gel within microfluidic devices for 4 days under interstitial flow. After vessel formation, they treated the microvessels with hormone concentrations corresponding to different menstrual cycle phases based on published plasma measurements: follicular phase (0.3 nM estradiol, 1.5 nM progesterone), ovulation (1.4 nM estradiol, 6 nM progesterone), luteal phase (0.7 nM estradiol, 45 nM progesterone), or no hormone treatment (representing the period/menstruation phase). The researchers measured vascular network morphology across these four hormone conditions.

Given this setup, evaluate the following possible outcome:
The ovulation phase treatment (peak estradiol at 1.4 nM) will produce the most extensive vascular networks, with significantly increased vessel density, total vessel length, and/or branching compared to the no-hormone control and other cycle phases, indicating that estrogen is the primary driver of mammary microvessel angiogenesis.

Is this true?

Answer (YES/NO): NO